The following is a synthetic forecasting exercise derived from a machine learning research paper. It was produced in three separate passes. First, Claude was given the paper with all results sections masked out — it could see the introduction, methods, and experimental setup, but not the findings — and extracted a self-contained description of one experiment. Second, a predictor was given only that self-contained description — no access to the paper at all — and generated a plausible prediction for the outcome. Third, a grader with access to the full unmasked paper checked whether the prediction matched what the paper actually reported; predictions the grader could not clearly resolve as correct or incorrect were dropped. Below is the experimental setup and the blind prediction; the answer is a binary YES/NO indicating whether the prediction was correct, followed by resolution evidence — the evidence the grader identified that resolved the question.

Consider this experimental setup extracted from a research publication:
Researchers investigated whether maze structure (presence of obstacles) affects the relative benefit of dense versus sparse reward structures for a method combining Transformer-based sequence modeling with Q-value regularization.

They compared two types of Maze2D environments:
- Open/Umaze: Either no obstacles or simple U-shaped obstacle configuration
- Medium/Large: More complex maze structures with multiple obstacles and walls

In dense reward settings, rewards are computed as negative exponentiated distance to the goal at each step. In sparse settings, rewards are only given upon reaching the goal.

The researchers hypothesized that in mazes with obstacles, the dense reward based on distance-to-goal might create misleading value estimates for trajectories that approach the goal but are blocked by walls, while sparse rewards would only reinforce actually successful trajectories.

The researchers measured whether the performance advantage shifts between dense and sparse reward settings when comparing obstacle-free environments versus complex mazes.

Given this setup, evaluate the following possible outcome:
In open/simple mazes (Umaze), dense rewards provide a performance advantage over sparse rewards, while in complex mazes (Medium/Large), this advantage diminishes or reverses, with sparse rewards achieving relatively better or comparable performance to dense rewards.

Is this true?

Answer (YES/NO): NO